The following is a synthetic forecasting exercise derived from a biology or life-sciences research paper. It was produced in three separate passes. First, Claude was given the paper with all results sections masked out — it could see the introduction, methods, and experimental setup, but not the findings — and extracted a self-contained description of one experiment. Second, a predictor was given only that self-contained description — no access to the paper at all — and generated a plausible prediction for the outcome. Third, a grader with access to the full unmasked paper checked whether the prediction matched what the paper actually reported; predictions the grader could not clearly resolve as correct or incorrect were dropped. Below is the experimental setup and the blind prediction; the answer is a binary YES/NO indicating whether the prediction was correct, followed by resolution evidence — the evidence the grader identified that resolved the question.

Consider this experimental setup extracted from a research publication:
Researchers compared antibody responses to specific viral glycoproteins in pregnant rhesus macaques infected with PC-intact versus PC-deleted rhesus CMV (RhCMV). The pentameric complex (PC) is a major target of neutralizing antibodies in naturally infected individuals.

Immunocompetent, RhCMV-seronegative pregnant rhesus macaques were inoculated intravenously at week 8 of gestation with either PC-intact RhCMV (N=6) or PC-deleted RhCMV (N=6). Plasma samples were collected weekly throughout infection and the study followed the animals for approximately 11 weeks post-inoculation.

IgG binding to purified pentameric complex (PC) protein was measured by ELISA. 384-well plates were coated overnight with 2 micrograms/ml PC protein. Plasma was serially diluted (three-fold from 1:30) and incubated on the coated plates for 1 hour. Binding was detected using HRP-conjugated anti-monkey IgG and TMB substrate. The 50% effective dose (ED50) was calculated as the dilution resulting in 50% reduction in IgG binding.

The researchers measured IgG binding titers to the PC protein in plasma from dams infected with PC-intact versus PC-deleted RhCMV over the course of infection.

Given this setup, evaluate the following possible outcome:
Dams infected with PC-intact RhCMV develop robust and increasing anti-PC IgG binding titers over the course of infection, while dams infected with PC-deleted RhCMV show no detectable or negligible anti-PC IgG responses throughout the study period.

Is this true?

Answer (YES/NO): NO